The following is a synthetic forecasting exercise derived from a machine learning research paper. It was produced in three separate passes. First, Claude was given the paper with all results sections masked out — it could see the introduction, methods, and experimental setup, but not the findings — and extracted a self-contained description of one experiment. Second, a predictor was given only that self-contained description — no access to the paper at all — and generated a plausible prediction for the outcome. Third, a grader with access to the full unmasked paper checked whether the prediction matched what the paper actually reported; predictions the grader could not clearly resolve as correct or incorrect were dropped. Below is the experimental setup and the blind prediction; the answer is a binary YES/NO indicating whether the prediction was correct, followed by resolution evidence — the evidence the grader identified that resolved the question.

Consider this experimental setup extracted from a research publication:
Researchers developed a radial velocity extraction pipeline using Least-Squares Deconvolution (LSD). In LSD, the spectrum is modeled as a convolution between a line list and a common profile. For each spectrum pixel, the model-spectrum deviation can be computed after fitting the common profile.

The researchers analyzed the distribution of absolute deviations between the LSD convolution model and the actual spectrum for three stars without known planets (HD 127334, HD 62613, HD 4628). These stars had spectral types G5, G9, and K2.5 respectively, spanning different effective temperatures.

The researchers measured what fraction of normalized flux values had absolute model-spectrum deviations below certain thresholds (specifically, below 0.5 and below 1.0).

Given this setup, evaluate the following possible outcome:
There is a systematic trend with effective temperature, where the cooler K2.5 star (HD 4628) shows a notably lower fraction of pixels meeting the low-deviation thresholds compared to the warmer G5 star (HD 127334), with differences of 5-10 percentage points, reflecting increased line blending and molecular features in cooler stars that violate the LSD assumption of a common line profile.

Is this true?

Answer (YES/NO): NO